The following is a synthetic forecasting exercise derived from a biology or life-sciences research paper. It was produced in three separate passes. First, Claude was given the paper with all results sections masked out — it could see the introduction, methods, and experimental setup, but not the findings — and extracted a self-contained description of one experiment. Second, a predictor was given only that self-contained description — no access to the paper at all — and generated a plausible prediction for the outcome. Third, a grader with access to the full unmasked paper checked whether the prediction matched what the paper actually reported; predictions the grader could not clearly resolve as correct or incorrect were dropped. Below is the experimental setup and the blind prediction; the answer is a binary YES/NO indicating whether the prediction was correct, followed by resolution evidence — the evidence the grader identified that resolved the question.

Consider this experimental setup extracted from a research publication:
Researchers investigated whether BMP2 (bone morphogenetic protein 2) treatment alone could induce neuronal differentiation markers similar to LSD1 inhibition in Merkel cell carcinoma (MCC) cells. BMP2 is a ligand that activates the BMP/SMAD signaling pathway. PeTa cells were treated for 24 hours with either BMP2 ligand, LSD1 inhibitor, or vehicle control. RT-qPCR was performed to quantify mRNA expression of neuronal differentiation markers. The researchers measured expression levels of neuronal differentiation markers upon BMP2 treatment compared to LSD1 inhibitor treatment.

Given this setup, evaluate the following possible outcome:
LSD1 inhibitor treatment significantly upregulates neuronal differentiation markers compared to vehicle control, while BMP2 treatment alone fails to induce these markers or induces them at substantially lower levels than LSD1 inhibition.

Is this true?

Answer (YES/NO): NO